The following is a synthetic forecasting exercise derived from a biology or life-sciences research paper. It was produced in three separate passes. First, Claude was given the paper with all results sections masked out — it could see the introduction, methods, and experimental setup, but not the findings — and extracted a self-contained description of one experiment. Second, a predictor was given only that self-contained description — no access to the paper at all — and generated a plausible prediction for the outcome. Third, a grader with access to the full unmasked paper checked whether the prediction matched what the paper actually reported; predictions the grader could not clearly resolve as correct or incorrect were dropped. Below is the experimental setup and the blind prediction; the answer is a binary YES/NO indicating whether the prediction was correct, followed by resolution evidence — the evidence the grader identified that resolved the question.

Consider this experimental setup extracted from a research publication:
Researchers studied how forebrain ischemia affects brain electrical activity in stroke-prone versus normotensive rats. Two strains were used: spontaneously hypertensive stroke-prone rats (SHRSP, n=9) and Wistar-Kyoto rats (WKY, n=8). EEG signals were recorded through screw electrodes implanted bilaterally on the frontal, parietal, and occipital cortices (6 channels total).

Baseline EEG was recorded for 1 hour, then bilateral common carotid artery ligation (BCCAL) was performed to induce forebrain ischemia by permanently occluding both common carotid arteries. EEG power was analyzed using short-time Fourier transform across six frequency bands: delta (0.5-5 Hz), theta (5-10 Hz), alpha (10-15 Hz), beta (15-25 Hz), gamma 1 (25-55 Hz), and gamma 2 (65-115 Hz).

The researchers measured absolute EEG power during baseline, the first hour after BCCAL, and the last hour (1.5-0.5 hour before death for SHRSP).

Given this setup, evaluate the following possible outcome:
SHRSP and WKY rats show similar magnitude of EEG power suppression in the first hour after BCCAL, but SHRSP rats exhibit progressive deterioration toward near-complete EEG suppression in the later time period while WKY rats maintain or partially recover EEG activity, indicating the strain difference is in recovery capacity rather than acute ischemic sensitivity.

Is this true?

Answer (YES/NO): YES